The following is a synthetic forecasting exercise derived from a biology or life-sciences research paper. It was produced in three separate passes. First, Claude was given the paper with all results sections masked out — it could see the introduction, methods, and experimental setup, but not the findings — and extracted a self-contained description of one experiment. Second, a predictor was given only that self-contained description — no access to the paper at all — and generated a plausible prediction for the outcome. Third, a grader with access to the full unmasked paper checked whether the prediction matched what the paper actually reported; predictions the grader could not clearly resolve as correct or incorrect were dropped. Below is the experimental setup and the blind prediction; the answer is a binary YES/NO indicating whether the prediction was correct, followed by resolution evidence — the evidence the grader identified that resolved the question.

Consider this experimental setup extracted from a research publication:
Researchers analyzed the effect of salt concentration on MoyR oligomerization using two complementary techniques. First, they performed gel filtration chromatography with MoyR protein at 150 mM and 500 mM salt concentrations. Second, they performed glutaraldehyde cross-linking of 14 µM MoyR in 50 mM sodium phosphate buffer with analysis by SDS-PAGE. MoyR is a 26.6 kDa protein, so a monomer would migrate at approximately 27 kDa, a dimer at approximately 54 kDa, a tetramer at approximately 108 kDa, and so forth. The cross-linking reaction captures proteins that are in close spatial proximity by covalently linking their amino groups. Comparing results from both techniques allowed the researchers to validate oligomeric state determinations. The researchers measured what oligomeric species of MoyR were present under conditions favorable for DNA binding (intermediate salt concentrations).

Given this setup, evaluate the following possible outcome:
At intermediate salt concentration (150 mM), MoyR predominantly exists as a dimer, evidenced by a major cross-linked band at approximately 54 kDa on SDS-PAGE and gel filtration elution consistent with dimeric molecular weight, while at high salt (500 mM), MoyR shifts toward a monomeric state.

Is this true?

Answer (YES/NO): NO